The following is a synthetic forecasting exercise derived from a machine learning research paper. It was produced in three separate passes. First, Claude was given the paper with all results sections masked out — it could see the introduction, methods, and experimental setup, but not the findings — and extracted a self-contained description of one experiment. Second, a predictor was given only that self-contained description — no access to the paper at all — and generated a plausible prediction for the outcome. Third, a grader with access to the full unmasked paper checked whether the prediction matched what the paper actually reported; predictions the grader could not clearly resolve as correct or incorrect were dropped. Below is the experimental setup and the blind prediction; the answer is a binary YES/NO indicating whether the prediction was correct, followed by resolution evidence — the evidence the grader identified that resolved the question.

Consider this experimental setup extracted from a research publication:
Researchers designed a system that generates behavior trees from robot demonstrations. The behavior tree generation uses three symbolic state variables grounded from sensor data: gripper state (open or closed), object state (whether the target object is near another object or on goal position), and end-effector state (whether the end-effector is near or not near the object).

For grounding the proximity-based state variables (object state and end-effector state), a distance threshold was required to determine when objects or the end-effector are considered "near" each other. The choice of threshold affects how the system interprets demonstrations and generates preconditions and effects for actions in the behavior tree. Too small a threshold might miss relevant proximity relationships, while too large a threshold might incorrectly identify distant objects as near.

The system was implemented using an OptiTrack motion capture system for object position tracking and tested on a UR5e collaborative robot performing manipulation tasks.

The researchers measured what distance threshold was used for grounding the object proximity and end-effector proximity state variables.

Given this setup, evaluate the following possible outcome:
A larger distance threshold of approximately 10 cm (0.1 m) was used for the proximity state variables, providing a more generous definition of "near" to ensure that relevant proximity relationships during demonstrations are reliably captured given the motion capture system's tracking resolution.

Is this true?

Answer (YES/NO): NO